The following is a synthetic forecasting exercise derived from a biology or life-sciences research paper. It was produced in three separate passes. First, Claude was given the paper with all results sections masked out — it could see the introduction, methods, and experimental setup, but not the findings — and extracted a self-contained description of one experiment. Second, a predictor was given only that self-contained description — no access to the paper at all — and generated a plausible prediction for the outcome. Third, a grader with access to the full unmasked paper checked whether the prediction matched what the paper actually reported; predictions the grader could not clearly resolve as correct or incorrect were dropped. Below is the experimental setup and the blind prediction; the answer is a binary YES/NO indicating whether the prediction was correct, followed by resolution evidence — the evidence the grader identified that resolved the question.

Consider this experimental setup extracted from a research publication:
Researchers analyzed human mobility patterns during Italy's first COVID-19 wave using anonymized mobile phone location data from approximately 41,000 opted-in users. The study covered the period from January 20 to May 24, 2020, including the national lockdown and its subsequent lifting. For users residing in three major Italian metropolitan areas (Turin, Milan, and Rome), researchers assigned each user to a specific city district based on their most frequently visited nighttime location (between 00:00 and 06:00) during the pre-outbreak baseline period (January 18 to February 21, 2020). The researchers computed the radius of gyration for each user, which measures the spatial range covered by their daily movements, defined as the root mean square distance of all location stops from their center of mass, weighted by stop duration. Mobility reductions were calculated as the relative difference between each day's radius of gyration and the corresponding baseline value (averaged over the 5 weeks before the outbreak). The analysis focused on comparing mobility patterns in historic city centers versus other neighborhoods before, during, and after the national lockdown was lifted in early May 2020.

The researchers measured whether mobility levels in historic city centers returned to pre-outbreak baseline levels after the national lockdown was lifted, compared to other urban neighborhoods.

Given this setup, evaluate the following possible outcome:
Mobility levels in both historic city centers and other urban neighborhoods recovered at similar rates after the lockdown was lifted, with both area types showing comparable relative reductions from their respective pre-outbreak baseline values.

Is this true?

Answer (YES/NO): NO